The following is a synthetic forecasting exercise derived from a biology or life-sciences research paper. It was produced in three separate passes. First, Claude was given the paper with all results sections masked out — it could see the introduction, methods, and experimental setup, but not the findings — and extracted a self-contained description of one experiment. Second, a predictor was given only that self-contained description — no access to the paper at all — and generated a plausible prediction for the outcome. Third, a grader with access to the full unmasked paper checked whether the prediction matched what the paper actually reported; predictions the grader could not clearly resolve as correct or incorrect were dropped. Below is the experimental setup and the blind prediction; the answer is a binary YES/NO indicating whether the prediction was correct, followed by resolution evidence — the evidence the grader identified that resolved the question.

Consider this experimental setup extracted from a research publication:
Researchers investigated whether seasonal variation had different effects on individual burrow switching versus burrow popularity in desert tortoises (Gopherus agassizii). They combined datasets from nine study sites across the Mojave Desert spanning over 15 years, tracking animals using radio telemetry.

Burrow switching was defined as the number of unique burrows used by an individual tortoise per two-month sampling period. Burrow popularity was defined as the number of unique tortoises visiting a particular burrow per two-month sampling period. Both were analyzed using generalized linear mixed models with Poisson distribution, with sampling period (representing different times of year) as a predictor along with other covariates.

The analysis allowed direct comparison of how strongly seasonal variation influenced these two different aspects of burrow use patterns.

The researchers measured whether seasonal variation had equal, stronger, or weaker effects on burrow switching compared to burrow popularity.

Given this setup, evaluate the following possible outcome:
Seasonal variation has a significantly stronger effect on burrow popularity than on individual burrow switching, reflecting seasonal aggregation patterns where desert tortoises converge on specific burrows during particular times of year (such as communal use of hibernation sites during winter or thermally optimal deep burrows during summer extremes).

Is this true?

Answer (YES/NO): NO